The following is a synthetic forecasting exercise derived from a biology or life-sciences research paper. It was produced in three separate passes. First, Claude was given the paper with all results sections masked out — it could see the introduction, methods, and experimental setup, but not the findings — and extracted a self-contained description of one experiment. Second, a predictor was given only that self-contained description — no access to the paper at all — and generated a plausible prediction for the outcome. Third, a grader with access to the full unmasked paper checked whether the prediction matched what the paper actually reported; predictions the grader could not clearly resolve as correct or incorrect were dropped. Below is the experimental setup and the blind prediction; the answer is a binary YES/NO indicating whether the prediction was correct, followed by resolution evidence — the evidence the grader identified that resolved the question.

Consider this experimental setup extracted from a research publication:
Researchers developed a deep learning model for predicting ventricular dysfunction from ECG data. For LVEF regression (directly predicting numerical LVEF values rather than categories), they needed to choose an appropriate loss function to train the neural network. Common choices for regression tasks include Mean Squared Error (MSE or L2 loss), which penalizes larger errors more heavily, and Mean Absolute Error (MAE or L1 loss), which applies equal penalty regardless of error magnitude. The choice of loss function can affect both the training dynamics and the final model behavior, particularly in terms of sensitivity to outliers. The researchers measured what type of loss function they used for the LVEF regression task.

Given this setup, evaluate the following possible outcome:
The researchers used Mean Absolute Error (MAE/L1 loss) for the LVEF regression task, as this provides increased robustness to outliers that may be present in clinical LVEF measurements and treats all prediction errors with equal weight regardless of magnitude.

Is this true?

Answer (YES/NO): YES